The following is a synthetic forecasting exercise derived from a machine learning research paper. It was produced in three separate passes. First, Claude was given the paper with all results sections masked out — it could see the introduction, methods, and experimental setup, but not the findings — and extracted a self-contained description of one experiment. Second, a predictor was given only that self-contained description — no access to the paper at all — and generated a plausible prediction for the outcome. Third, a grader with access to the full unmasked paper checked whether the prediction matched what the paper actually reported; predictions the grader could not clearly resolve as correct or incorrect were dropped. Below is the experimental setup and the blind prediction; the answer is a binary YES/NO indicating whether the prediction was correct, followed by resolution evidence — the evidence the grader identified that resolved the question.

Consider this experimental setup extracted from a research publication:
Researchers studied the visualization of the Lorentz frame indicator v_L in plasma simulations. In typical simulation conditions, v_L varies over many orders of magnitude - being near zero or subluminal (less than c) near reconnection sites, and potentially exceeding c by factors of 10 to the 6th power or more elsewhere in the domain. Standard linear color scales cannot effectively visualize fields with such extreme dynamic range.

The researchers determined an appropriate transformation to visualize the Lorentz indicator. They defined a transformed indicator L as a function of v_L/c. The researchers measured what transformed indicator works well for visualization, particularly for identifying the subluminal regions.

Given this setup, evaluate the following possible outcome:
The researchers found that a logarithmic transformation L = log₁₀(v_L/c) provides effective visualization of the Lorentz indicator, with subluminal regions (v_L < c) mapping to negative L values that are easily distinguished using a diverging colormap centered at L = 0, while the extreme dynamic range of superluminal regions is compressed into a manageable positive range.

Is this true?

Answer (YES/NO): YES